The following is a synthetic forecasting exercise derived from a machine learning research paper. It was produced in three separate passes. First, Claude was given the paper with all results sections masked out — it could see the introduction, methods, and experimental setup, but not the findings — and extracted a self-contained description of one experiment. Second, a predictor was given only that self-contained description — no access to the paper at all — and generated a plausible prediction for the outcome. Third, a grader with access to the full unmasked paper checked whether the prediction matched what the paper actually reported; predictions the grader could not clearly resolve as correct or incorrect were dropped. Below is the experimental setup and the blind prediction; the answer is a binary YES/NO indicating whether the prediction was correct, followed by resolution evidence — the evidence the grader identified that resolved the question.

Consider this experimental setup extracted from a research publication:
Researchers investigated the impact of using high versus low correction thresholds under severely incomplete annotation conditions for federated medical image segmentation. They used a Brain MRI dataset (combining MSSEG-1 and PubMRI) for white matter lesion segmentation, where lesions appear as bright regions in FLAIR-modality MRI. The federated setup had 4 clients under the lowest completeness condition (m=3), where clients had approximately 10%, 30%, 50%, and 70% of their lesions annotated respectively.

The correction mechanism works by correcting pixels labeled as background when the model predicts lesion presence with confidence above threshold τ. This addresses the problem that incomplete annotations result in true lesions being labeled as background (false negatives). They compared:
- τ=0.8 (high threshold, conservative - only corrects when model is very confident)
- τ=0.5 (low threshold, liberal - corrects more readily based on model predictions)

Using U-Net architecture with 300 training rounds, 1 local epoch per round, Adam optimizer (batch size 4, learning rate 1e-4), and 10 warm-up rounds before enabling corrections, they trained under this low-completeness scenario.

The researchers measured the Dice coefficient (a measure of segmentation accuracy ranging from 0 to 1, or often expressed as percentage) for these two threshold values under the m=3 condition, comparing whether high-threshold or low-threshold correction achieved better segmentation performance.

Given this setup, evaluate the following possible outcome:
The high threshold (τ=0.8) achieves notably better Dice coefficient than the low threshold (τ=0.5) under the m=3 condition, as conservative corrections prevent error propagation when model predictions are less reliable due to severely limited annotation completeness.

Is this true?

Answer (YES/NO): NO